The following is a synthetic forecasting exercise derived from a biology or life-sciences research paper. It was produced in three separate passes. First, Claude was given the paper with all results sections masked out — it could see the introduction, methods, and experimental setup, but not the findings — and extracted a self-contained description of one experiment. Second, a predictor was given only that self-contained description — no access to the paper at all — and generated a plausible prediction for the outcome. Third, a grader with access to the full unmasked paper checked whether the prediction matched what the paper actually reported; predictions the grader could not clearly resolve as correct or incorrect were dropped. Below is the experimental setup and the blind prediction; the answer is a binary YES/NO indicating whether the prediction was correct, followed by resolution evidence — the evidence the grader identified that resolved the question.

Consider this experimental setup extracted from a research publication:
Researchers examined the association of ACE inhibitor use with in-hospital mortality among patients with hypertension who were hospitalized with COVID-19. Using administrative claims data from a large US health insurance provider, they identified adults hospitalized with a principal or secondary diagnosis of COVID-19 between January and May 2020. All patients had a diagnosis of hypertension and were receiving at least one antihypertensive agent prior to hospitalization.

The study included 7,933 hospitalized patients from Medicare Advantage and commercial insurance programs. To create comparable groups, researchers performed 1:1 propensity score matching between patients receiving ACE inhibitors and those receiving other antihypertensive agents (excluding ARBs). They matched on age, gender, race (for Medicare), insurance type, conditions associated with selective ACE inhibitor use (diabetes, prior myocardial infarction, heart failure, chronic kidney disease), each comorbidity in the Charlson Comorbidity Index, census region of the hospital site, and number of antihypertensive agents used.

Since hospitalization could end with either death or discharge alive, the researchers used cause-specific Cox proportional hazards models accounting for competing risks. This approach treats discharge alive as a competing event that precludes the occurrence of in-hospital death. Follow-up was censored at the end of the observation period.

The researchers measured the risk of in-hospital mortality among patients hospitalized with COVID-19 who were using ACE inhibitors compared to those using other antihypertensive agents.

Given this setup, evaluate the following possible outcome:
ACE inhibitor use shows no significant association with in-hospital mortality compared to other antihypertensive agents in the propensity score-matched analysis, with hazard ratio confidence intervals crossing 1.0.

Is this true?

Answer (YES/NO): YES